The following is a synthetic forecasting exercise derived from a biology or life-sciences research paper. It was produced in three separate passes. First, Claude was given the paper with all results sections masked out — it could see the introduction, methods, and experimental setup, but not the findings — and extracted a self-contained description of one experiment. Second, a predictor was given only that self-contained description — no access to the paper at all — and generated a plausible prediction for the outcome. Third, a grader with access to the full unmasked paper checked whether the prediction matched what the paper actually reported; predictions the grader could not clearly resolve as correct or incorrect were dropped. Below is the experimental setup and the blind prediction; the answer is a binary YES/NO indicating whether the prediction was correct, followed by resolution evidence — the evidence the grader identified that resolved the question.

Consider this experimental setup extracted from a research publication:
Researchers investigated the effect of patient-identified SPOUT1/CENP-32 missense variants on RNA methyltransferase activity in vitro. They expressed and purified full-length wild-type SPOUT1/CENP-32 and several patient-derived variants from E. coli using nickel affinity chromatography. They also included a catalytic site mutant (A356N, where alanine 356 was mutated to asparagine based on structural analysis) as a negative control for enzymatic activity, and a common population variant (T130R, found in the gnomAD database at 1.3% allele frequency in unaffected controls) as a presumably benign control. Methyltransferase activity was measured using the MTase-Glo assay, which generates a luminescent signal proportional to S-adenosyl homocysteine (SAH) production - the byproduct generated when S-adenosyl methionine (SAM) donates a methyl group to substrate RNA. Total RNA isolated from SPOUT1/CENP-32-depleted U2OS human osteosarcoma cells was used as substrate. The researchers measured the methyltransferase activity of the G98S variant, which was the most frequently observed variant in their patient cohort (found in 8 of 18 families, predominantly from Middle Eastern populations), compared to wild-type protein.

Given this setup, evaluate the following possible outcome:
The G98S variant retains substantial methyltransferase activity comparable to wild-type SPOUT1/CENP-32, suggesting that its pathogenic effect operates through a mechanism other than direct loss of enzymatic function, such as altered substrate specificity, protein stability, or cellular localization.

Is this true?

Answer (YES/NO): NO